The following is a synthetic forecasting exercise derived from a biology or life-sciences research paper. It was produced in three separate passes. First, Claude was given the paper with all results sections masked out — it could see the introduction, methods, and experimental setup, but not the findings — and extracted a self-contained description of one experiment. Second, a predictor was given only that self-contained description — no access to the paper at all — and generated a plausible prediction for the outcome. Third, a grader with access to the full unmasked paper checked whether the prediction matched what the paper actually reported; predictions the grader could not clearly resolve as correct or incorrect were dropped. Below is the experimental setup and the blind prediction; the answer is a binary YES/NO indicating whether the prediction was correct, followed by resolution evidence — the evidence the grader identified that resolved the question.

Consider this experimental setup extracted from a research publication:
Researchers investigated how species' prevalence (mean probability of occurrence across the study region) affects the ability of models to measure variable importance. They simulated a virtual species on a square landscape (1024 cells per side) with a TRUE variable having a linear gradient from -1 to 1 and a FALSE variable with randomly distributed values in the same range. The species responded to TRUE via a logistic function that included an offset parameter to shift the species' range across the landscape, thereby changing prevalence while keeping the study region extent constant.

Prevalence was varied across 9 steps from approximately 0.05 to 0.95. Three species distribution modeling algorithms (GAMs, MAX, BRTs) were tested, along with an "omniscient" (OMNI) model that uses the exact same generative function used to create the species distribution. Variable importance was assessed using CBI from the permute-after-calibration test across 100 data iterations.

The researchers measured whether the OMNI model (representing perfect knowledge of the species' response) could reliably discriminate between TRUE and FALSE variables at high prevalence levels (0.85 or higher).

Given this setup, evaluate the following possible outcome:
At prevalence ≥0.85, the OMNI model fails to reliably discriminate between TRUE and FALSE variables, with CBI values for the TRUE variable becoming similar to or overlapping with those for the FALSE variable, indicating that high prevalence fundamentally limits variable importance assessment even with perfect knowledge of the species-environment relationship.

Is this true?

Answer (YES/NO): YES